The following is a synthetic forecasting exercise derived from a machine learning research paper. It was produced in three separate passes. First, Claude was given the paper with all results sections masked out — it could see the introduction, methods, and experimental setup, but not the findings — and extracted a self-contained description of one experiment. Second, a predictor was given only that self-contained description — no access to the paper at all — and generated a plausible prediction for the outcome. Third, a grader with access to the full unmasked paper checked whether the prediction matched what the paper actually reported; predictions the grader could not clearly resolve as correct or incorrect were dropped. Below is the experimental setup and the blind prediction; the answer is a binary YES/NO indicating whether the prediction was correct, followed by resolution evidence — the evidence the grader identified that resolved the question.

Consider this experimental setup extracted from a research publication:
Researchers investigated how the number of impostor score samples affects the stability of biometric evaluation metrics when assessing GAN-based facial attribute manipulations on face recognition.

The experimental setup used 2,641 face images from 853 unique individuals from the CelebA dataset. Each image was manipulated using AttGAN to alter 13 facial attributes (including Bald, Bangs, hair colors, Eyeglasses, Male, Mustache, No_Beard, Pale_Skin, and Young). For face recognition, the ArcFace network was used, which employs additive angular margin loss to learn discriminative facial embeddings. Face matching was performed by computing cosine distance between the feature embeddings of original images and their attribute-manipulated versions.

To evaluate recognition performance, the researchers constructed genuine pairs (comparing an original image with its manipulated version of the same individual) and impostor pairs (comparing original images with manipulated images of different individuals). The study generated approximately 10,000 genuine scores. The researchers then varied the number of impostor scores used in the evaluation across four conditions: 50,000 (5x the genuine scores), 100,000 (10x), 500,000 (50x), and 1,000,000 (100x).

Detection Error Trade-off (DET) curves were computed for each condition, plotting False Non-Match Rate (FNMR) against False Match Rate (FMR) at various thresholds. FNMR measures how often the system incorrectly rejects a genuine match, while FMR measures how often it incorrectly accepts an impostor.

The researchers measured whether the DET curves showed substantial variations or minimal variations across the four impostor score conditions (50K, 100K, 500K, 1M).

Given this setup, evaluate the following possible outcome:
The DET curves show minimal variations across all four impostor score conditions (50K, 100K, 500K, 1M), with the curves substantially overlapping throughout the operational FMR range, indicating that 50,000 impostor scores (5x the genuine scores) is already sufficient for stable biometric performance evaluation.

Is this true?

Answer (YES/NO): YES